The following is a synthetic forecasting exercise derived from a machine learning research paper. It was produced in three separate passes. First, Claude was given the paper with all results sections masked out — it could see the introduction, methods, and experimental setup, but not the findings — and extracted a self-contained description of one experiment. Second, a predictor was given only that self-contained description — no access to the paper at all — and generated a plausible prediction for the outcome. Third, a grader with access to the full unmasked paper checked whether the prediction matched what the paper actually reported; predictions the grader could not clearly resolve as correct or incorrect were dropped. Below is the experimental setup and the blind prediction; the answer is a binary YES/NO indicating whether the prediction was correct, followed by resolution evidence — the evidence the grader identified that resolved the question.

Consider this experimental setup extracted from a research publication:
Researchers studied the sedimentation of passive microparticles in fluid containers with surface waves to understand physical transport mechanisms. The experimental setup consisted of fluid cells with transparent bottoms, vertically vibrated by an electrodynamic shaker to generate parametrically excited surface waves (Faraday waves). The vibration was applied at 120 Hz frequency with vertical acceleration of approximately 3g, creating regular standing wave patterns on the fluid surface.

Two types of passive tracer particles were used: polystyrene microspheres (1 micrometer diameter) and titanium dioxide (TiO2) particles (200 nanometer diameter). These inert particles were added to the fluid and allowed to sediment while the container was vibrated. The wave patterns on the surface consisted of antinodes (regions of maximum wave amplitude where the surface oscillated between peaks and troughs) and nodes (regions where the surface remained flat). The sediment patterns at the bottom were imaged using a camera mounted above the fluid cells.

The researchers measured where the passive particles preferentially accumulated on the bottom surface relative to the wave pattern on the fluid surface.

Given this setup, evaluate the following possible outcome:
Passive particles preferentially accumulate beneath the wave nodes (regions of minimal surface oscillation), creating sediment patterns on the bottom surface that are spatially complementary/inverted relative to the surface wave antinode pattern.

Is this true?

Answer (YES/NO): YES